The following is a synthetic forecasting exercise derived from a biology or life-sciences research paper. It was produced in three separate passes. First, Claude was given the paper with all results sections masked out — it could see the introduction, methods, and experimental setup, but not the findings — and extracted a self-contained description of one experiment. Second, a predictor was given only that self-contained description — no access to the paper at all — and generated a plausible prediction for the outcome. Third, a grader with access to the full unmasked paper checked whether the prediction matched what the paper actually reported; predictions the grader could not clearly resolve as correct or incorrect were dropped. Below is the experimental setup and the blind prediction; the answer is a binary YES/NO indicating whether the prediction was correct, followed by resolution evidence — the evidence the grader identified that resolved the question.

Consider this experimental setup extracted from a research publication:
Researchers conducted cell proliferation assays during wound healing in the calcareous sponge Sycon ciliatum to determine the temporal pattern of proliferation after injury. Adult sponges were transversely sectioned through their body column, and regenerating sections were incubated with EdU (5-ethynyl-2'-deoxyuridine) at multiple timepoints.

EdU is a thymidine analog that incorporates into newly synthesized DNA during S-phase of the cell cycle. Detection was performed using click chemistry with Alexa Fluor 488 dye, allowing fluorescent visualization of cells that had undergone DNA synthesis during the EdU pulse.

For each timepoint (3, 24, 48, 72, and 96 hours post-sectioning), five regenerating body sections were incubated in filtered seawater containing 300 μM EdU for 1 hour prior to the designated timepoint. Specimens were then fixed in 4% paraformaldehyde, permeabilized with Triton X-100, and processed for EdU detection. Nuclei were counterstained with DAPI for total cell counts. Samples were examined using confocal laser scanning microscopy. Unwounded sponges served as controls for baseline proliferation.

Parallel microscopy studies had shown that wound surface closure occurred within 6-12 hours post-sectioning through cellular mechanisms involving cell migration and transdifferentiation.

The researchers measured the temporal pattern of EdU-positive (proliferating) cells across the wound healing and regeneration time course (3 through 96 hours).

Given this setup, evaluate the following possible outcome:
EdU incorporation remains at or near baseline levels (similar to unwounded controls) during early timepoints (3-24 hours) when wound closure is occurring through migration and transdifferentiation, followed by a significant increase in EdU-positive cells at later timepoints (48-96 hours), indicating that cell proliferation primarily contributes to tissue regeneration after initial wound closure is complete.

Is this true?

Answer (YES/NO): YES